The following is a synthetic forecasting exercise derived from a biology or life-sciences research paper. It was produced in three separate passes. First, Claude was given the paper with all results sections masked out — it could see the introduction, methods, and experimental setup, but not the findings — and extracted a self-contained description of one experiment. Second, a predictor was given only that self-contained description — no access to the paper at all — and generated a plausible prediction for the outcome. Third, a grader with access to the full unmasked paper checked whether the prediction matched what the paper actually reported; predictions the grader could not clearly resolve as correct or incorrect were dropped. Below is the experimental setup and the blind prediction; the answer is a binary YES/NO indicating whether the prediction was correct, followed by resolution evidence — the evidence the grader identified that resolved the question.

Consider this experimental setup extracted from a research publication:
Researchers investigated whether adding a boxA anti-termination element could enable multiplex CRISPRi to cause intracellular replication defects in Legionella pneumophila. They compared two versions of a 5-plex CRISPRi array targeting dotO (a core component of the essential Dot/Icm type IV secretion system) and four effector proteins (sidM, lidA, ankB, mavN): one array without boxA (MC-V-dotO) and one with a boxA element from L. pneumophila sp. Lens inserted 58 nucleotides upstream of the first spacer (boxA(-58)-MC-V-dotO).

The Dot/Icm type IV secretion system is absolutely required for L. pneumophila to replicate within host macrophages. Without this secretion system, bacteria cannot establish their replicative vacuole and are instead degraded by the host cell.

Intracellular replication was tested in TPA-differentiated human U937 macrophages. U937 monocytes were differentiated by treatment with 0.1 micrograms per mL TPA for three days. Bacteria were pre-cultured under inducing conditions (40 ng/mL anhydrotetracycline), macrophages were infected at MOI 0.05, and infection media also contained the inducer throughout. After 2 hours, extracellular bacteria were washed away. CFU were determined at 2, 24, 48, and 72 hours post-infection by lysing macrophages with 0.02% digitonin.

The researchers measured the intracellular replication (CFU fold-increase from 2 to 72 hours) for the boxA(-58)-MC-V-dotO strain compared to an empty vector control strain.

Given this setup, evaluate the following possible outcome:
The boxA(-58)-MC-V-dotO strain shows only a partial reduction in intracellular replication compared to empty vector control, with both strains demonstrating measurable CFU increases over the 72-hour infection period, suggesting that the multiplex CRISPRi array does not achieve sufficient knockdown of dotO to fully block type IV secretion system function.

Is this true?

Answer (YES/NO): NO